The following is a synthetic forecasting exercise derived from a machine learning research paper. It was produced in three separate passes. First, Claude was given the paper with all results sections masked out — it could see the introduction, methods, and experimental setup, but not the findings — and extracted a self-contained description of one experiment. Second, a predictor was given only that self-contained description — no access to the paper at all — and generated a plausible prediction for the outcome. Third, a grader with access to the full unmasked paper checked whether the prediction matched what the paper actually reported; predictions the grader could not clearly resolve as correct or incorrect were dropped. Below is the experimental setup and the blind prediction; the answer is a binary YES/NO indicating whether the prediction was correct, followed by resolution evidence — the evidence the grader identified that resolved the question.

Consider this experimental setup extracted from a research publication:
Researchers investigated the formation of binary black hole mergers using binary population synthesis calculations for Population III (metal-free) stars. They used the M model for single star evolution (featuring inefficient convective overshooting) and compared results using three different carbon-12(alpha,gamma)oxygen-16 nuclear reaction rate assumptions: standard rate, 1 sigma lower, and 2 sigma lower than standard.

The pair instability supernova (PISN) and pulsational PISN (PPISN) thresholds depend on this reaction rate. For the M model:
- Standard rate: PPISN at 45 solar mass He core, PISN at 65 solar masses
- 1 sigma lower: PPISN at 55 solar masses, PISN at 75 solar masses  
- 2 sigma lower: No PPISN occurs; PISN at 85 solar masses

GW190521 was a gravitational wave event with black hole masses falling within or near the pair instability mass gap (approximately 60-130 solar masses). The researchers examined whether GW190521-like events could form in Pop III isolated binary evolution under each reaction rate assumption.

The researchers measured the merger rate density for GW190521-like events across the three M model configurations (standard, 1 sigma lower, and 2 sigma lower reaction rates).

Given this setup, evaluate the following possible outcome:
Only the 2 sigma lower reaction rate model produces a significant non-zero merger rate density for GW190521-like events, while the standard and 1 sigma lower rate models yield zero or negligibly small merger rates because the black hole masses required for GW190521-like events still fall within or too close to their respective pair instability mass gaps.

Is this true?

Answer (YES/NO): NO